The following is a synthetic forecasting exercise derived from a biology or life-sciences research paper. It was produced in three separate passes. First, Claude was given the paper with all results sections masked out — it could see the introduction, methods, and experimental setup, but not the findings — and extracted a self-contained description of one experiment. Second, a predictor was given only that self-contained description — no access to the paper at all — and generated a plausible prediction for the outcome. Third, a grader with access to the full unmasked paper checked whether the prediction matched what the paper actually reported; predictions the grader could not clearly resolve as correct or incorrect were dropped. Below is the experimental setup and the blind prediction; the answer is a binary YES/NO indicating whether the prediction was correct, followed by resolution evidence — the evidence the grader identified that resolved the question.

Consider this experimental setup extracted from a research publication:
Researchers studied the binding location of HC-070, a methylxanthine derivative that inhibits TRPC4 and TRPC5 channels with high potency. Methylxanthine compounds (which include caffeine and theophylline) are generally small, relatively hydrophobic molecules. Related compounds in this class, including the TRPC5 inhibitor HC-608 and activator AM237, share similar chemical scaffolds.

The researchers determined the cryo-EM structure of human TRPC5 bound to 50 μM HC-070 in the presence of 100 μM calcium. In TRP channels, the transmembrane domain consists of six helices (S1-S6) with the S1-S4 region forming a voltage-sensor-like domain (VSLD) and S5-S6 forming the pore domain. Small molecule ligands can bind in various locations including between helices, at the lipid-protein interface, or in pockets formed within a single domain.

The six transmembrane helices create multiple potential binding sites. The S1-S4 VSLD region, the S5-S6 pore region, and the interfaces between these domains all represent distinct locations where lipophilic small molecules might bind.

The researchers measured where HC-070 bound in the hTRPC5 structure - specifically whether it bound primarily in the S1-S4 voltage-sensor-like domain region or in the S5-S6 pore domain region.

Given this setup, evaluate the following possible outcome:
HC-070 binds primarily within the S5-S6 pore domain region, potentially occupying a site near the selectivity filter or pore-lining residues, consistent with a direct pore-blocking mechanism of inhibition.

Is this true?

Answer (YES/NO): NO